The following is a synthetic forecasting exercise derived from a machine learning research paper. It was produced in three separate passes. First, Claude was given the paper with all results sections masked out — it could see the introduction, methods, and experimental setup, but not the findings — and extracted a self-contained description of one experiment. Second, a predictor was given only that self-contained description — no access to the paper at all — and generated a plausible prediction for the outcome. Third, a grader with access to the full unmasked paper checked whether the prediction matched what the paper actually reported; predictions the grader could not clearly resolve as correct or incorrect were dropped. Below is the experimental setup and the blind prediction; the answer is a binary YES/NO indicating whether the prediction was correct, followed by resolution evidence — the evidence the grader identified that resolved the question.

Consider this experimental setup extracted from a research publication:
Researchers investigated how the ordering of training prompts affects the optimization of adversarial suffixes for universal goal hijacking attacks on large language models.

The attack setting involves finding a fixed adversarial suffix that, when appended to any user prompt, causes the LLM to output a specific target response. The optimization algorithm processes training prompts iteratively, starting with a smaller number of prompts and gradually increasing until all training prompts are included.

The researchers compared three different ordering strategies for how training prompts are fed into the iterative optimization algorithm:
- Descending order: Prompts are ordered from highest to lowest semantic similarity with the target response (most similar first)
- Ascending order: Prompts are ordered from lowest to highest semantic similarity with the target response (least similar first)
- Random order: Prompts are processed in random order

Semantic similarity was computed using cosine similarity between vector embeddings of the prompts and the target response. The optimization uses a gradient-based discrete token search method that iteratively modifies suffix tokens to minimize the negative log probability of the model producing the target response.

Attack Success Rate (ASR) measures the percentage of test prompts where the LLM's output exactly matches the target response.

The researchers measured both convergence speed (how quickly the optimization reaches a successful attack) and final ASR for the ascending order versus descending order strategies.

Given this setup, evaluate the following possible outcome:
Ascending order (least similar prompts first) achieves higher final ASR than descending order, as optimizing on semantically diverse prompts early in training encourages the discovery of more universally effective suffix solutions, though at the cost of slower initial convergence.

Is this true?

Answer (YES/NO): NO